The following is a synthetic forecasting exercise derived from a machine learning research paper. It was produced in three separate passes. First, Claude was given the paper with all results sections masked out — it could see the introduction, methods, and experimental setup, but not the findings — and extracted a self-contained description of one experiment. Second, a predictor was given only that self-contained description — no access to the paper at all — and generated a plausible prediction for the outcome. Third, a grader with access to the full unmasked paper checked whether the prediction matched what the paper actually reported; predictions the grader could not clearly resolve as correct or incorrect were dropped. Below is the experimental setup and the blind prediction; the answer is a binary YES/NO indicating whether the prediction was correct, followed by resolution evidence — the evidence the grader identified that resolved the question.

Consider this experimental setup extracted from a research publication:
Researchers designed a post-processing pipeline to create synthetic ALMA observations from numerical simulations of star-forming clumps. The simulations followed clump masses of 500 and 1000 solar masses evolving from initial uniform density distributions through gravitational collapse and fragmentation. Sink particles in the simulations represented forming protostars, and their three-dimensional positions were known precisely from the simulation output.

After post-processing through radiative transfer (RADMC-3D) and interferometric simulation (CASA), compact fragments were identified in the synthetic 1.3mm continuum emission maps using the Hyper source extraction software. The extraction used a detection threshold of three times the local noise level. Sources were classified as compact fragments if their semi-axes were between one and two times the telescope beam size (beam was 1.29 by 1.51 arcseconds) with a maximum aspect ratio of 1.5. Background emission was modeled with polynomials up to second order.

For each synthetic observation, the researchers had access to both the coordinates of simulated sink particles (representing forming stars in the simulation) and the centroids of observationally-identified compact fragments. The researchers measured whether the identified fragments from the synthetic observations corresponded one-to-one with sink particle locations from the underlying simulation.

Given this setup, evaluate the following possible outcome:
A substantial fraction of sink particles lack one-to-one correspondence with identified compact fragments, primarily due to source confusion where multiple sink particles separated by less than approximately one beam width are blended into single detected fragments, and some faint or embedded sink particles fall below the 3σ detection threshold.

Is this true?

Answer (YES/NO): YES